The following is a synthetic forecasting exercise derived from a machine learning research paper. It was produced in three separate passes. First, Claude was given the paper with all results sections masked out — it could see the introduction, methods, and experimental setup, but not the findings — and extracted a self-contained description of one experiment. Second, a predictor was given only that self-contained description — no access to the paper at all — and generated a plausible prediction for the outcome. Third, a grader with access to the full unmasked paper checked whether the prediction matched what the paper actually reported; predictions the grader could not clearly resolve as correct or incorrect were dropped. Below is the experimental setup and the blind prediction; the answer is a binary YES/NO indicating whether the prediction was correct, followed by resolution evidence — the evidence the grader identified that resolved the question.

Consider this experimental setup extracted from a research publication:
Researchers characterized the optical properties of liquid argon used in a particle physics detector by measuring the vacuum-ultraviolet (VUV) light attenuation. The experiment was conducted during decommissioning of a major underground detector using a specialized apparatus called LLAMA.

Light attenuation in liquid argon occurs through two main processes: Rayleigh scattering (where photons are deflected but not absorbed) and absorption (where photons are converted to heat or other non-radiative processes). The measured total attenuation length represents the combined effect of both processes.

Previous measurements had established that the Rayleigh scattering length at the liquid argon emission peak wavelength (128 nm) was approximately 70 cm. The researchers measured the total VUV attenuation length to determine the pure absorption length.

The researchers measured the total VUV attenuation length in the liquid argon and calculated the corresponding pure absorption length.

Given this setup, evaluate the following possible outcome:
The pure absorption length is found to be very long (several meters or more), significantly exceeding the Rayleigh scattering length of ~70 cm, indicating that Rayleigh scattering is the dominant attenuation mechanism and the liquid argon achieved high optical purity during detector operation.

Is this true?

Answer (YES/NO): NO